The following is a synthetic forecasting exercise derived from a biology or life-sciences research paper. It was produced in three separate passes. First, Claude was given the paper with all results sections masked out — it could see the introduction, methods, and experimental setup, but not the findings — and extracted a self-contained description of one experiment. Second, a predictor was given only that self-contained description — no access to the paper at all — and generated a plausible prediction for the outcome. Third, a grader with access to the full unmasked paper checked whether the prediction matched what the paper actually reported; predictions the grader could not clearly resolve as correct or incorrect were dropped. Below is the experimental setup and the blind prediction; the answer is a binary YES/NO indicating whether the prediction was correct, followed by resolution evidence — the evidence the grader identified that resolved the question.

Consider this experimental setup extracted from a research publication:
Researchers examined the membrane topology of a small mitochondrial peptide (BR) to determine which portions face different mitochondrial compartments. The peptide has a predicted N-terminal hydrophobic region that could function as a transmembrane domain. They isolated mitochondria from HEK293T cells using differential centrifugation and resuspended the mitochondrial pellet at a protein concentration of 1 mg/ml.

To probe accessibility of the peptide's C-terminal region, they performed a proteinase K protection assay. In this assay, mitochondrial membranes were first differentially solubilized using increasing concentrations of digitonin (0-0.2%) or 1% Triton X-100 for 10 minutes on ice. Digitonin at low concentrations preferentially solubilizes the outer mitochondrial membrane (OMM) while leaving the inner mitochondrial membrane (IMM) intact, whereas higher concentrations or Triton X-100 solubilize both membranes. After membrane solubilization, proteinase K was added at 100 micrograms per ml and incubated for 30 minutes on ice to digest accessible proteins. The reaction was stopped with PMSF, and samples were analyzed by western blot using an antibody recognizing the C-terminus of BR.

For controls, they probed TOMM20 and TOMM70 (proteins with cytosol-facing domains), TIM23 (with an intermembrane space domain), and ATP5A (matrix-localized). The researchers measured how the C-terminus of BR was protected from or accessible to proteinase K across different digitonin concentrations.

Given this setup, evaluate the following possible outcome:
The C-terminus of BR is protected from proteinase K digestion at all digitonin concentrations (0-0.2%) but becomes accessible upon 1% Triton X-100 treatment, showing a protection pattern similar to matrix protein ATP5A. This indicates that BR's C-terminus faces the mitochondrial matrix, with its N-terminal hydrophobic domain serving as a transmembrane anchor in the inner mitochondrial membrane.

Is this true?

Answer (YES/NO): NO